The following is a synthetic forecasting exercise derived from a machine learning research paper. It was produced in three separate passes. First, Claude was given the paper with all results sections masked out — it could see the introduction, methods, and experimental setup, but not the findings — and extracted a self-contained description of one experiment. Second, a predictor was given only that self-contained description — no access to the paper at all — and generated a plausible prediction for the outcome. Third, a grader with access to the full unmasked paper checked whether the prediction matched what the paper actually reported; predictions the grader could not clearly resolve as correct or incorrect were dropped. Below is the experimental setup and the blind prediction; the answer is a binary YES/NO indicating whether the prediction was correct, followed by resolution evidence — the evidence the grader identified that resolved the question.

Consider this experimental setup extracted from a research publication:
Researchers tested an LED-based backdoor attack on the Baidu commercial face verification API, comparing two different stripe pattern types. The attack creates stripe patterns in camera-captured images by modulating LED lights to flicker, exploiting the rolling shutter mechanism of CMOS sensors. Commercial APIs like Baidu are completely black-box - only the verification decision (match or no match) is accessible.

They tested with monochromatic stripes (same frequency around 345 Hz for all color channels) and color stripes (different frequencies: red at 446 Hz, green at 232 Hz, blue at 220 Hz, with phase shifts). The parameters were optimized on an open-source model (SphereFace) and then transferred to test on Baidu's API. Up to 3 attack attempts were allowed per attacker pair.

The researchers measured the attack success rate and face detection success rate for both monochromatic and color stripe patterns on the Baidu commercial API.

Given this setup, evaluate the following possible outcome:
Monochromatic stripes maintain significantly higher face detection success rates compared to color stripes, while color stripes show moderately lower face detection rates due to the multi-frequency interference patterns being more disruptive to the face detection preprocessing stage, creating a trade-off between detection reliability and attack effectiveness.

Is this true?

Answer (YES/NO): NO